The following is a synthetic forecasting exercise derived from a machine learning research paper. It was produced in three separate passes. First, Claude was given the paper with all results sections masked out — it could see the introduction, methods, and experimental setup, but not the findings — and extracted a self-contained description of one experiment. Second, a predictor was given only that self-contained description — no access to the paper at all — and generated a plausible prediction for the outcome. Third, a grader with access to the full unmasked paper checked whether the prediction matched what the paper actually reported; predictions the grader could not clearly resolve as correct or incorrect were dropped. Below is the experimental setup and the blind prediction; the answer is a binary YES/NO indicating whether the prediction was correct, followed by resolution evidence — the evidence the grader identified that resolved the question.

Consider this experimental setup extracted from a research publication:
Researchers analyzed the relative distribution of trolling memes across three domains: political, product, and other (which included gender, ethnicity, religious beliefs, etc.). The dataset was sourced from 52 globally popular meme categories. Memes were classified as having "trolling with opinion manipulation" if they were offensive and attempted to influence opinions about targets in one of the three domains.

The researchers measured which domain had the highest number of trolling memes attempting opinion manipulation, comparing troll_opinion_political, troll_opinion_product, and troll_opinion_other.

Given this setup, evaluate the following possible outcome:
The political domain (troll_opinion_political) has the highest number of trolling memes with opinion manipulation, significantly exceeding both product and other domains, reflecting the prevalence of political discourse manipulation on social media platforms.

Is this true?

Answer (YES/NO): NO